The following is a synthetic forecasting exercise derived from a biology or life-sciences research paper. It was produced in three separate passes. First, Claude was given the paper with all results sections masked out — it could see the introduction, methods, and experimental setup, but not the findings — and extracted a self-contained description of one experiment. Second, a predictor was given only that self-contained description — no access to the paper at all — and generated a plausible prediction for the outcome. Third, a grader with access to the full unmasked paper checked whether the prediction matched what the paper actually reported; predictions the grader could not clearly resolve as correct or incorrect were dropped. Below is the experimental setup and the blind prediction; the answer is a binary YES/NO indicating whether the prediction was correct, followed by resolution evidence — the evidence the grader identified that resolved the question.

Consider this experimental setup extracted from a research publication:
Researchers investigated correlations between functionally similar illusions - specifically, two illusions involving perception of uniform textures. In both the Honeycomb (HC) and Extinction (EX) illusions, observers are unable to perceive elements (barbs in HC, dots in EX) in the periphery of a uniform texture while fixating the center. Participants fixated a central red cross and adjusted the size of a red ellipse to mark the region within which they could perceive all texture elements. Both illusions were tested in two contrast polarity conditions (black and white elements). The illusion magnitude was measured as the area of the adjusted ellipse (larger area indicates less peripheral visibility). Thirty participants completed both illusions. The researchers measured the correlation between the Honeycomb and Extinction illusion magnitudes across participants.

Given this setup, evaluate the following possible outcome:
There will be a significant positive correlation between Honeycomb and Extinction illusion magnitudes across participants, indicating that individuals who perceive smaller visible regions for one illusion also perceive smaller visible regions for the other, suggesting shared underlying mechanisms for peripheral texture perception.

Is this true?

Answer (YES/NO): YES